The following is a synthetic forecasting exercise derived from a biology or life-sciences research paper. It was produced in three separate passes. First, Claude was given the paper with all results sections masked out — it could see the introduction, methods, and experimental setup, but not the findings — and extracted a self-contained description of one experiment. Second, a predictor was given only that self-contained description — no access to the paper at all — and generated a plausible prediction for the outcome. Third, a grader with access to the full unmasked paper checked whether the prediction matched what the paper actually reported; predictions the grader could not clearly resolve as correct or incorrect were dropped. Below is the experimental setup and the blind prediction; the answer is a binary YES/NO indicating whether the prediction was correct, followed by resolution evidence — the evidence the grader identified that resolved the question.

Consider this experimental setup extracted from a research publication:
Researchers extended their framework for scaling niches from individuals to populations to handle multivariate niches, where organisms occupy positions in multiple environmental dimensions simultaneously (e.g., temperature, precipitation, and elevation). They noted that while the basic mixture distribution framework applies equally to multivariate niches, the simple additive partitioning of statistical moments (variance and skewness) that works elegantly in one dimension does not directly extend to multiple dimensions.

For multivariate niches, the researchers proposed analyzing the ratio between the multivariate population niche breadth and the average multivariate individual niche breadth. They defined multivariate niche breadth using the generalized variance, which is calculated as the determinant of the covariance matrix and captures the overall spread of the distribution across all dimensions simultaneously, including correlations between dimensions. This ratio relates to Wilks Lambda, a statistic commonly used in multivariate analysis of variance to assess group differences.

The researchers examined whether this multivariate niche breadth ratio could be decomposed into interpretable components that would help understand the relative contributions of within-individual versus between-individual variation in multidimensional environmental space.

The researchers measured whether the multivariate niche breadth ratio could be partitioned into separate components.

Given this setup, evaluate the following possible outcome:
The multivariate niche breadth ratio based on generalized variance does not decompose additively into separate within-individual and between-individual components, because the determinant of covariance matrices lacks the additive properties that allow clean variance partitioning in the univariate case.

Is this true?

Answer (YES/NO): YES